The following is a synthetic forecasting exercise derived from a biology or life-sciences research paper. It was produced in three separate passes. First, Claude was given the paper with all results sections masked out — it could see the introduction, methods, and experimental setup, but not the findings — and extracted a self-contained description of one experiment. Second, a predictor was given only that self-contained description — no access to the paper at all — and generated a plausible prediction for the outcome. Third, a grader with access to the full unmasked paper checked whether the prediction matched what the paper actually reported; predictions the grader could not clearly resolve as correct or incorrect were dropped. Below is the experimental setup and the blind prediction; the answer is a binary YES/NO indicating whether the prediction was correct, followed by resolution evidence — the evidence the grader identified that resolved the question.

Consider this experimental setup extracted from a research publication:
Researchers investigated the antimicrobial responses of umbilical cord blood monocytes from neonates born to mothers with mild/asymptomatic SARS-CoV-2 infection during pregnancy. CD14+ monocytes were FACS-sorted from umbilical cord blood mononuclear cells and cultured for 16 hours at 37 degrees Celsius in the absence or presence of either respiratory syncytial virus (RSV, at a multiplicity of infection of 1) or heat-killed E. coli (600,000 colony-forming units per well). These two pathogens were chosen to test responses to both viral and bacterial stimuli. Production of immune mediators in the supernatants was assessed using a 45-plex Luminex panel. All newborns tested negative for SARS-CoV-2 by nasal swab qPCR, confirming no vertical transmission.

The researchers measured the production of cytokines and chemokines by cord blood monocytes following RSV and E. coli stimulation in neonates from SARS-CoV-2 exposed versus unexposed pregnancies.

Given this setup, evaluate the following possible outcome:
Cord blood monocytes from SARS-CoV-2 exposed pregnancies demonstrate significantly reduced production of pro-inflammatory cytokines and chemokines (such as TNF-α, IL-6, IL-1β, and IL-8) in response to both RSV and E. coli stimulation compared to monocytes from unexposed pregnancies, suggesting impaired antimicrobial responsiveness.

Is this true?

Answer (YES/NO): NO